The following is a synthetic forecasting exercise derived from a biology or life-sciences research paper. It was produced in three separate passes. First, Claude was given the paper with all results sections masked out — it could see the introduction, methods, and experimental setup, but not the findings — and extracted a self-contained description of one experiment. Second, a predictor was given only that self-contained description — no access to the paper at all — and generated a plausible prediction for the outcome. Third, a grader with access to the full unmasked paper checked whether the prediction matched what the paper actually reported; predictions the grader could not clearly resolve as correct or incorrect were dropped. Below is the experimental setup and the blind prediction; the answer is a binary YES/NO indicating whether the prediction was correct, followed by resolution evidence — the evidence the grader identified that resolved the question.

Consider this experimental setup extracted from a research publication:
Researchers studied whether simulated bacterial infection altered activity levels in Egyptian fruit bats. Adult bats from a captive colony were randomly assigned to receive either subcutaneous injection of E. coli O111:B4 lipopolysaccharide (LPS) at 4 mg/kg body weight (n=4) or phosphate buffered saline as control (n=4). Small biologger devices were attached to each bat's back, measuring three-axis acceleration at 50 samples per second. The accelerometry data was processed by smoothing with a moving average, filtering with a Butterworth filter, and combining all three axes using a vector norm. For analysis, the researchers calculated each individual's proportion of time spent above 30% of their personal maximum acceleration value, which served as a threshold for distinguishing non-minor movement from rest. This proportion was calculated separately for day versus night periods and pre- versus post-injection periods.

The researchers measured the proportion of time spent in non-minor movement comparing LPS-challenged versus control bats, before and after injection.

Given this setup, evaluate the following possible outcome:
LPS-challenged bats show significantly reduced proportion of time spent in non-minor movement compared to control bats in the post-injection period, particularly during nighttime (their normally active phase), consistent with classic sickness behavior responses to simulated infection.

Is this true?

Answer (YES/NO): YES